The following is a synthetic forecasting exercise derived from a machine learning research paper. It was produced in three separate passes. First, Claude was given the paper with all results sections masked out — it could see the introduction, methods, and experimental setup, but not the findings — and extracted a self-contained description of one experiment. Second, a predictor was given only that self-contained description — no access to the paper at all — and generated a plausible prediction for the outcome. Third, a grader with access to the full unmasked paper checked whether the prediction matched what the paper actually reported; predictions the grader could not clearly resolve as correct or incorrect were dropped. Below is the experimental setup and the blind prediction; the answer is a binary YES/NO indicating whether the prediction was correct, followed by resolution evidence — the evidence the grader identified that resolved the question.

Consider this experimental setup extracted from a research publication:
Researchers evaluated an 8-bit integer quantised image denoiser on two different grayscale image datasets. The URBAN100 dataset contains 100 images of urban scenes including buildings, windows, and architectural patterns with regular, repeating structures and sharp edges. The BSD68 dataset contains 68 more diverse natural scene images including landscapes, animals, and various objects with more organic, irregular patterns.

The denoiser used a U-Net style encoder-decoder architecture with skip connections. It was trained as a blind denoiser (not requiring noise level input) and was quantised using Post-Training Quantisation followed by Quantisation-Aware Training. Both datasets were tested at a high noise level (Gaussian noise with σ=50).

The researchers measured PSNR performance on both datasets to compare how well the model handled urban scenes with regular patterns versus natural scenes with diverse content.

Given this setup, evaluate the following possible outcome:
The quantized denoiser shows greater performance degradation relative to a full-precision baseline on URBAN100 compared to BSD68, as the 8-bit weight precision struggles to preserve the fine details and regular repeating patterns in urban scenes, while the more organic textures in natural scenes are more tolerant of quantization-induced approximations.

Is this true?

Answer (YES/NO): YES